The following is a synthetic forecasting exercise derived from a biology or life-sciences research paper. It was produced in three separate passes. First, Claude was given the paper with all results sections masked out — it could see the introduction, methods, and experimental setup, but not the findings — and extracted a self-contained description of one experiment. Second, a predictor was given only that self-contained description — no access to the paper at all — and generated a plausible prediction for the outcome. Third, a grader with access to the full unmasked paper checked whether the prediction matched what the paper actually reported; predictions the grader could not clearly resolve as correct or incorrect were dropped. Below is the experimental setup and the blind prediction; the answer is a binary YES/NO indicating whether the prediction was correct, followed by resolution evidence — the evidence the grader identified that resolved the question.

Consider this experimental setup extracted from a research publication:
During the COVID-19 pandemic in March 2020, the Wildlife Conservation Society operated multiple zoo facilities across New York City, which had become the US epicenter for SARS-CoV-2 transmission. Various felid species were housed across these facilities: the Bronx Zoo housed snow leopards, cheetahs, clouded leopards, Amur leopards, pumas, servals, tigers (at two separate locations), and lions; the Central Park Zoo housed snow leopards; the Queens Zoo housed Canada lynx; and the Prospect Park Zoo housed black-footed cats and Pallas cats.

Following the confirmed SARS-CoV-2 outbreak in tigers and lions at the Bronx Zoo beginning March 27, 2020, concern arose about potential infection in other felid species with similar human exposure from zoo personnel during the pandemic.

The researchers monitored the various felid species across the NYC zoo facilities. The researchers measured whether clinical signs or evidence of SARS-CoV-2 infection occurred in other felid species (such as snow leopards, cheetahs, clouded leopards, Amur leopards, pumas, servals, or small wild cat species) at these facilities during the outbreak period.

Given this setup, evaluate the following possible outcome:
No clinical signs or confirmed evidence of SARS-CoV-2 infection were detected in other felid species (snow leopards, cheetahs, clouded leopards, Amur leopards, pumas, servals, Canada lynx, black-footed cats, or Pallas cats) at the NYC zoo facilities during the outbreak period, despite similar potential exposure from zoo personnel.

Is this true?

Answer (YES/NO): YES